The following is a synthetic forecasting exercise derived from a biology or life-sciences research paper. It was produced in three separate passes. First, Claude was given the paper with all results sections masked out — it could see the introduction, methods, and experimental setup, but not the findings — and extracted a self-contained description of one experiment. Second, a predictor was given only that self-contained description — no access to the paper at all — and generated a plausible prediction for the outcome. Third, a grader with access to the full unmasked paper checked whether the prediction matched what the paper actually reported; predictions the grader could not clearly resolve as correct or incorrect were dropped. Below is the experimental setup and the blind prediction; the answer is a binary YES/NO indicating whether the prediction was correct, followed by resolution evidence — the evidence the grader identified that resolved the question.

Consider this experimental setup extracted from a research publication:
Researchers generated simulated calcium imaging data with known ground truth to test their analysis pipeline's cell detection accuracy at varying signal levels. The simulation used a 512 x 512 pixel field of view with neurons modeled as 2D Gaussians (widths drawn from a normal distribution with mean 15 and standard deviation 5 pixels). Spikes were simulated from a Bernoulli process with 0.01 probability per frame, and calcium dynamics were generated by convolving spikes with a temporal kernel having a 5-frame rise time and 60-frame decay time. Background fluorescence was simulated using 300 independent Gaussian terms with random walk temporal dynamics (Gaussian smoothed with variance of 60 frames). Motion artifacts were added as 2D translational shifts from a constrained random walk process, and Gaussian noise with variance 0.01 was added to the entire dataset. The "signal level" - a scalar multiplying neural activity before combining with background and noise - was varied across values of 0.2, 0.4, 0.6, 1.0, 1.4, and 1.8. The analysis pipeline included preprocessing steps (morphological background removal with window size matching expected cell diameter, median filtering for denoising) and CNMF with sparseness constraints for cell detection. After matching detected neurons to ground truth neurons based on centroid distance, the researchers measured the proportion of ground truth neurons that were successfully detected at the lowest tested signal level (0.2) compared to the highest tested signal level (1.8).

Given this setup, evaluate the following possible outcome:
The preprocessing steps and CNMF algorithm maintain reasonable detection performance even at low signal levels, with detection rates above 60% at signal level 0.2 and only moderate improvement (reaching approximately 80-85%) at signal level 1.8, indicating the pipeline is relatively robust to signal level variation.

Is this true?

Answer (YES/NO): NO